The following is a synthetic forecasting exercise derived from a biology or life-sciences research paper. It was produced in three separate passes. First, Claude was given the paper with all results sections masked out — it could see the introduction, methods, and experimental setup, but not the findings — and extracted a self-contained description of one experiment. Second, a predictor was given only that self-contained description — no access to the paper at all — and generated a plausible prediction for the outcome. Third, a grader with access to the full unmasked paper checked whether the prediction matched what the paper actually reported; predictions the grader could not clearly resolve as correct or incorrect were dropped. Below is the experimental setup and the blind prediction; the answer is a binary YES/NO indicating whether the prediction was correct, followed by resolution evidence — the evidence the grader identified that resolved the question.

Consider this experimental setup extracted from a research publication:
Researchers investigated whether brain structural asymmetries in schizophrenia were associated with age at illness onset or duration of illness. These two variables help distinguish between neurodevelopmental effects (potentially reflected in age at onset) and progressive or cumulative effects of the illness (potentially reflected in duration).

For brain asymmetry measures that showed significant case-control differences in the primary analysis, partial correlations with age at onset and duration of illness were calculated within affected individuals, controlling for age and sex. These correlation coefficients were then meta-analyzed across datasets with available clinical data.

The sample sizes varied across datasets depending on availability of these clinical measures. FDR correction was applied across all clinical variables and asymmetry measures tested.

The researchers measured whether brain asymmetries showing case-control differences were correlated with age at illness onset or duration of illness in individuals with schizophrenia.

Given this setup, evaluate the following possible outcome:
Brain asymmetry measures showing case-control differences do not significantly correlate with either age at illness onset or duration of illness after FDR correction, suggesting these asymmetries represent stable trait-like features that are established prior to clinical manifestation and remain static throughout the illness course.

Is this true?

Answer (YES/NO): YES